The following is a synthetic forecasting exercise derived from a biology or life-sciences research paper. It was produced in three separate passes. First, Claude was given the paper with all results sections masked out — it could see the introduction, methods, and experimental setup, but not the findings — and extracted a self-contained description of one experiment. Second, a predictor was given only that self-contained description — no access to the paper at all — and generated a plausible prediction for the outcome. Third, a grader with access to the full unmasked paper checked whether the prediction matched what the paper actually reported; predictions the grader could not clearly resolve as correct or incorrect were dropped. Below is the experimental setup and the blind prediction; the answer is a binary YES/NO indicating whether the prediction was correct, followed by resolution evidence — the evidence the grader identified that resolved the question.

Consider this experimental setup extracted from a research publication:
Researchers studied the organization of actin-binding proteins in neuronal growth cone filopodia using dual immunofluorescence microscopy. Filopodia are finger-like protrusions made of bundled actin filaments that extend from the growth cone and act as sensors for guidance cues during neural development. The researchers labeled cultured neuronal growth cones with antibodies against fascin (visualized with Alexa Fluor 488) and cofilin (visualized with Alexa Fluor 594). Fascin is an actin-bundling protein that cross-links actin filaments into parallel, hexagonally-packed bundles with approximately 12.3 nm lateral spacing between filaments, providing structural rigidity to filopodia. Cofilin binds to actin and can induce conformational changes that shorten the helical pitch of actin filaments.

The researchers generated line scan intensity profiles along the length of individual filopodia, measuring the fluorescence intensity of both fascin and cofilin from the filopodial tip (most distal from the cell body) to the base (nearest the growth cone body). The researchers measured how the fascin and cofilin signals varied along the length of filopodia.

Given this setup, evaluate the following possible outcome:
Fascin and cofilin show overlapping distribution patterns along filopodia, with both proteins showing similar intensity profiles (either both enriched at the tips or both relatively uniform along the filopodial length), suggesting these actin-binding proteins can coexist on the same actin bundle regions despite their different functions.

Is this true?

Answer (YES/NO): NO